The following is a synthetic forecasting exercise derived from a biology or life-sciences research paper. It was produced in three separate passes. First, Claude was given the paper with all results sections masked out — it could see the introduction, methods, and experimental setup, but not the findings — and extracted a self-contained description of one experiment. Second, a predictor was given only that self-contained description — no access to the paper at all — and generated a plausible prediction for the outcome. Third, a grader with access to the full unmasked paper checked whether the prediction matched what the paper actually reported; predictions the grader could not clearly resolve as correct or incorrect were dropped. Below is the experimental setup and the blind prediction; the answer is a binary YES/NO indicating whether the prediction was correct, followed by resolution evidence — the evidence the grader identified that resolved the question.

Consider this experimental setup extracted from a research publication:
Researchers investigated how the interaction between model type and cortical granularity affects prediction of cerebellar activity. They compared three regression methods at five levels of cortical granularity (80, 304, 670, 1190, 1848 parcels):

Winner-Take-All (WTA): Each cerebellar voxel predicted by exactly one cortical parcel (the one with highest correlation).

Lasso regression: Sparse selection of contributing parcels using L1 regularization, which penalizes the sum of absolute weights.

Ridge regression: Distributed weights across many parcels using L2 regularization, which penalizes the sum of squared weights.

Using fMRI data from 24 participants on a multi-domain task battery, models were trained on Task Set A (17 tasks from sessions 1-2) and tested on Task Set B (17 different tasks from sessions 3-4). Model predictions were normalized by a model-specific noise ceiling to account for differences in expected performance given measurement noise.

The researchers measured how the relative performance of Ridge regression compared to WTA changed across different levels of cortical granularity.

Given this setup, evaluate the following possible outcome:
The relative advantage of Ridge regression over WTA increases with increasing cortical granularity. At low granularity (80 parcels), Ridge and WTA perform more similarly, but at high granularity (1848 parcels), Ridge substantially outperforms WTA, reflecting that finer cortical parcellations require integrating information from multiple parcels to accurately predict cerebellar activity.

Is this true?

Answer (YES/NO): YES